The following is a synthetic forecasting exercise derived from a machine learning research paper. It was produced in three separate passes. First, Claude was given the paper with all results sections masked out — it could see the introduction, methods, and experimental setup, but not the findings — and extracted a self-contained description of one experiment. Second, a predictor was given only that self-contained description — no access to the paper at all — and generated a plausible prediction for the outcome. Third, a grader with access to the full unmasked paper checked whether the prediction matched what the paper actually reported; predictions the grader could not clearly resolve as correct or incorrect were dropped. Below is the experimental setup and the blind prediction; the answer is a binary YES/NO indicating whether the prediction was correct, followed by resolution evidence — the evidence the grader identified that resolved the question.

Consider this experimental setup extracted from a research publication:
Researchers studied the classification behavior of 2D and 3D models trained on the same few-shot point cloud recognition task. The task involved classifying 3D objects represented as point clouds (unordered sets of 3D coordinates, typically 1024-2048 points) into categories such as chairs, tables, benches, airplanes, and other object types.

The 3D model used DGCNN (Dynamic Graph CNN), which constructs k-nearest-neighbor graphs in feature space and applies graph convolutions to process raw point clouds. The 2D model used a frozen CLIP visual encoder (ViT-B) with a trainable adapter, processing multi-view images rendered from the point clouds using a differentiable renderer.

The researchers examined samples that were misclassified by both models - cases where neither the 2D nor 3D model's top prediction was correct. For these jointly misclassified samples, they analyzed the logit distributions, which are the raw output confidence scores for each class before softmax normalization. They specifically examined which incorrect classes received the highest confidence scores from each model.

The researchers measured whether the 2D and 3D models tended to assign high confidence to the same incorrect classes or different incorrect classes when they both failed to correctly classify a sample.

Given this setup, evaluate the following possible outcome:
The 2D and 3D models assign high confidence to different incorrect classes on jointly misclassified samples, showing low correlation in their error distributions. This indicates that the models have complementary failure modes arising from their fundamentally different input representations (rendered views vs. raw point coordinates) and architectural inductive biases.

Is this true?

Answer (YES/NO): YES